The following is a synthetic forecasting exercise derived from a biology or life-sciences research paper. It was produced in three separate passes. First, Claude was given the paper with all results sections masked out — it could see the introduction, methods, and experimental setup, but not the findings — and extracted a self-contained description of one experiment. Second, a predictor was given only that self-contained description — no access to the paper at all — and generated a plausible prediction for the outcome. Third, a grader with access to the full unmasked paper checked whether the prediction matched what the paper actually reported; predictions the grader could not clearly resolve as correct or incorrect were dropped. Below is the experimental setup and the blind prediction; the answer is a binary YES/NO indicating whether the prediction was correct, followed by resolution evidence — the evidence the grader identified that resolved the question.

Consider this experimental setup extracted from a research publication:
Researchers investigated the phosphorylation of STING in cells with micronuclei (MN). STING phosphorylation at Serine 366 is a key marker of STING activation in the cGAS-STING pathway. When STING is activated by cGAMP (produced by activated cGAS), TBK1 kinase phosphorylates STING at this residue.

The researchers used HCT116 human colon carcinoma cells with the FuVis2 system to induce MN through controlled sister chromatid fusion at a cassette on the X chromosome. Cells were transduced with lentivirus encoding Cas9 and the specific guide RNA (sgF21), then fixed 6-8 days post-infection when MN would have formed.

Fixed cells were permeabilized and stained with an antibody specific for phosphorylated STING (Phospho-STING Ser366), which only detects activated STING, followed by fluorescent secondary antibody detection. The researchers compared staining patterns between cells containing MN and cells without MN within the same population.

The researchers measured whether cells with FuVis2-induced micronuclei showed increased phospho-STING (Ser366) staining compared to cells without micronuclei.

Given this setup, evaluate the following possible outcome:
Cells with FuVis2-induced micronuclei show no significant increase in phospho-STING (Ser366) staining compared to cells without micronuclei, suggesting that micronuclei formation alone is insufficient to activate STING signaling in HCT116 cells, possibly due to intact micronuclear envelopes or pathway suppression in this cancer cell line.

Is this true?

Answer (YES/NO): YES